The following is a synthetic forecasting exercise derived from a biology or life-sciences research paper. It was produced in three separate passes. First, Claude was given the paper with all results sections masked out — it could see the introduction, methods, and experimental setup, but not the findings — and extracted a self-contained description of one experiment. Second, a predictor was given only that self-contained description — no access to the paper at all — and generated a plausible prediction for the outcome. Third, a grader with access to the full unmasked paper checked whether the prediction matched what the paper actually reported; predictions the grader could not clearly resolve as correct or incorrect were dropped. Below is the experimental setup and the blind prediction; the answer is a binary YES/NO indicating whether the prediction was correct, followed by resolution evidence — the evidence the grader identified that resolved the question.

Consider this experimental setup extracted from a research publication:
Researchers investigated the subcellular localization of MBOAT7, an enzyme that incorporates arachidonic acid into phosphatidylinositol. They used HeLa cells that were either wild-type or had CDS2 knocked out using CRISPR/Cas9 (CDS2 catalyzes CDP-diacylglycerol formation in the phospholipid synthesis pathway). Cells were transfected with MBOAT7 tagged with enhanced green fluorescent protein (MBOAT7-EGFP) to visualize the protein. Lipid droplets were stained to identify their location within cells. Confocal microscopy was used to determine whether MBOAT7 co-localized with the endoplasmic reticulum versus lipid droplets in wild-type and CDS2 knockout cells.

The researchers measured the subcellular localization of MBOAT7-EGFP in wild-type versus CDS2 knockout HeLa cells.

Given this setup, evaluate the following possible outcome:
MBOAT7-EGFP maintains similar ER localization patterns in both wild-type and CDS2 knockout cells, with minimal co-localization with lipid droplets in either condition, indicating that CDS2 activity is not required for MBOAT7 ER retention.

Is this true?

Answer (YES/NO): NO